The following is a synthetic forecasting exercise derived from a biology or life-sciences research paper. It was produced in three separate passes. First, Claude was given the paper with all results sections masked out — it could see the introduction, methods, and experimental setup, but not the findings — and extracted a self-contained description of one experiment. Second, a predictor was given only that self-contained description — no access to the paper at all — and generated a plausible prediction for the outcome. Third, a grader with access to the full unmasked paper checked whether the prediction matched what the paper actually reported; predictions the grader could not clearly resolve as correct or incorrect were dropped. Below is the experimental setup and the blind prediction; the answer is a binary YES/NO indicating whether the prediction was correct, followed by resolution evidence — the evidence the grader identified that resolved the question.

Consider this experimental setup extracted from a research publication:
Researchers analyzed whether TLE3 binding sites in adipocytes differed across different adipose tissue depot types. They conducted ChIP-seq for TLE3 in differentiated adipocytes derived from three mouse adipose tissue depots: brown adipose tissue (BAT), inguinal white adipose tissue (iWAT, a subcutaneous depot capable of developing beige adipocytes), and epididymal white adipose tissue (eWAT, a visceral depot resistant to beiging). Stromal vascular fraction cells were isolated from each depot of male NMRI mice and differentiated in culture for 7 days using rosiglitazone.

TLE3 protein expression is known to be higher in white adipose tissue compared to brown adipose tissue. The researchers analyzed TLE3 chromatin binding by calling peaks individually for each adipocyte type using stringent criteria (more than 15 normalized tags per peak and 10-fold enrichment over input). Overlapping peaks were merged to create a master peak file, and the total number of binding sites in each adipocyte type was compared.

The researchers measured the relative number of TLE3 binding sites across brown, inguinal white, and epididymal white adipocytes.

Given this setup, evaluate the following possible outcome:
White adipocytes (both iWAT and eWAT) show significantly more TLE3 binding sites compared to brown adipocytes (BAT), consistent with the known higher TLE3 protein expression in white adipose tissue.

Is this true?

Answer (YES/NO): YES